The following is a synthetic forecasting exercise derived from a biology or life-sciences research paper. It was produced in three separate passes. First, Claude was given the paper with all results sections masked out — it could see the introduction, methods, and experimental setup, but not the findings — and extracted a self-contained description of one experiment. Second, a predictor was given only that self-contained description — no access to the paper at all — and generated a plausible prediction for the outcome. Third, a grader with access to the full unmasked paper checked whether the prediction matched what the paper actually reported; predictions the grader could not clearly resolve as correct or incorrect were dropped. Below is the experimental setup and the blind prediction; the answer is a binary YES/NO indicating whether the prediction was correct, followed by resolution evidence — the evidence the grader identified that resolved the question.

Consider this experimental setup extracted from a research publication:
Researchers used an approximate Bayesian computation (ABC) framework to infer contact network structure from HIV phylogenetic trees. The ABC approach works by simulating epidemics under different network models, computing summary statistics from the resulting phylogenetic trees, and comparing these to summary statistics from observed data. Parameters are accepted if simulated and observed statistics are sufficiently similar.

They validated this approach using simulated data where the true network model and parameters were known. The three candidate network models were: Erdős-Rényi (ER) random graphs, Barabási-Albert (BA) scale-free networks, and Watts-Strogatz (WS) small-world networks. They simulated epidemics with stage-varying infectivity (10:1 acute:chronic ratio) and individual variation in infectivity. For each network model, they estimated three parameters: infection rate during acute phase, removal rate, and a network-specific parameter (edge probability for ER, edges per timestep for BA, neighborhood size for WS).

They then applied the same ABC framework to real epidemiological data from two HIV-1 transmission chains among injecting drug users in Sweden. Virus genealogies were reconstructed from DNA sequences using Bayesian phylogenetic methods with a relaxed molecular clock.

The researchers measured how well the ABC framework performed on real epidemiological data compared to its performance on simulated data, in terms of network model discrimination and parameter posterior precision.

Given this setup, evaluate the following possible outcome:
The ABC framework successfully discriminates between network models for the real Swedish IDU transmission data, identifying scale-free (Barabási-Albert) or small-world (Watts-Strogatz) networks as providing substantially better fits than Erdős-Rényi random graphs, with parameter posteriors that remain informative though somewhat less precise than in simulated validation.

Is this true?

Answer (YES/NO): NO